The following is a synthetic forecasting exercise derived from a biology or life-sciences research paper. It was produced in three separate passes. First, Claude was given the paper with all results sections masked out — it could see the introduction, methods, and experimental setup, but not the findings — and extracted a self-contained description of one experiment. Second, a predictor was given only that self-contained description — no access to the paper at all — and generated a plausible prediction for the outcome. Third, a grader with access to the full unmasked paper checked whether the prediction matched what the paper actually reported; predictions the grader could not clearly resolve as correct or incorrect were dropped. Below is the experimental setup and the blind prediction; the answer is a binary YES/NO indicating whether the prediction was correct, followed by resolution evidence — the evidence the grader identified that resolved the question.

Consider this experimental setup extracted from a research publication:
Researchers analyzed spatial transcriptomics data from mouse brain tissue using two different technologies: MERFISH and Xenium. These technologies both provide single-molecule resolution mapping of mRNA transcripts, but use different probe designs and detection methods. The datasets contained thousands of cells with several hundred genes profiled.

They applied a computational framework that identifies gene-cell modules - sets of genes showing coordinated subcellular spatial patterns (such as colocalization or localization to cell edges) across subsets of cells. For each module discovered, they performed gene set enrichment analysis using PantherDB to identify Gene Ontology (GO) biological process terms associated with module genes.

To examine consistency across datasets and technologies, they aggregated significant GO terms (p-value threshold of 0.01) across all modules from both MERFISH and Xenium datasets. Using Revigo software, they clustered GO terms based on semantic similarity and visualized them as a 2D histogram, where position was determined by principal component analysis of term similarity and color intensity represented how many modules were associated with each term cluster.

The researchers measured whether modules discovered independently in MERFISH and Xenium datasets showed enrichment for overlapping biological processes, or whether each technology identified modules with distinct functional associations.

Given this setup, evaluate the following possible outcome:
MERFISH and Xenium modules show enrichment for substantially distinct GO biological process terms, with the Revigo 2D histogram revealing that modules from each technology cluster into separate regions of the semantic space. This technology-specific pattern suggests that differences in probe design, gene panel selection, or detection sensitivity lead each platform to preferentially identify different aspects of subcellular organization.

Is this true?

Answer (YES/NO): NO